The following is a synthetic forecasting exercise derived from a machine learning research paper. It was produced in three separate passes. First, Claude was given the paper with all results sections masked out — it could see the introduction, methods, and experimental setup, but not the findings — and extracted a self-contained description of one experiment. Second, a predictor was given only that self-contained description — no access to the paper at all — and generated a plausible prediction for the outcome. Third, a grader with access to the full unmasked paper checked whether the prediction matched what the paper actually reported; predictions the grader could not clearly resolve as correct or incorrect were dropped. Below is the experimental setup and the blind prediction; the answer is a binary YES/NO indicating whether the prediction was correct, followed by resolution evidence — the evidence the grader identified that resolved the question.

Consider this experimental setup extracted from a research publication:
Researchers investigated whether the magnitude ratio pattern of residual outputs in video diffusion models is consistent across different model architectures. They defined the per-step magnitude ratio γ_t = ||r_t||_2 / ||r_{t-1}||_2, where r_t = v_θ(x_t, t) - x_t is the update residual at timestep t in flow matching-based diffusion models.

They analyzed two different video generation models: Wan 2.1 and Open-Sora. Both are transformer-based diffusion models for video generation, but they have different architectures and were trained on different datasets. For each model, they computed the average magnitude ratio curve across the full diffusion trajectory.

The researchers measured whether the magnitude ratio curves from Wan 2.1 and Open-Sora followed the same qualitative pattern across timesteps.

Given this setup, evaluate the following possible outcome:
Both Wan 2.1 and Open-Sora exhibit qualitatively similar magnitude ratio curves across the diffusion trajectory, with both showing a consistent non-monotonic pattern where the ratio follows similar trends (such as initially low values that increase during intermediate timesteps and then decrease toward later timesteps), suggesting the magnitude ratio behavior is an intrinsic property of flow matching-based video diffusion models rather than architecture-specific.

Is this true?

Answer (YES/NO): NO